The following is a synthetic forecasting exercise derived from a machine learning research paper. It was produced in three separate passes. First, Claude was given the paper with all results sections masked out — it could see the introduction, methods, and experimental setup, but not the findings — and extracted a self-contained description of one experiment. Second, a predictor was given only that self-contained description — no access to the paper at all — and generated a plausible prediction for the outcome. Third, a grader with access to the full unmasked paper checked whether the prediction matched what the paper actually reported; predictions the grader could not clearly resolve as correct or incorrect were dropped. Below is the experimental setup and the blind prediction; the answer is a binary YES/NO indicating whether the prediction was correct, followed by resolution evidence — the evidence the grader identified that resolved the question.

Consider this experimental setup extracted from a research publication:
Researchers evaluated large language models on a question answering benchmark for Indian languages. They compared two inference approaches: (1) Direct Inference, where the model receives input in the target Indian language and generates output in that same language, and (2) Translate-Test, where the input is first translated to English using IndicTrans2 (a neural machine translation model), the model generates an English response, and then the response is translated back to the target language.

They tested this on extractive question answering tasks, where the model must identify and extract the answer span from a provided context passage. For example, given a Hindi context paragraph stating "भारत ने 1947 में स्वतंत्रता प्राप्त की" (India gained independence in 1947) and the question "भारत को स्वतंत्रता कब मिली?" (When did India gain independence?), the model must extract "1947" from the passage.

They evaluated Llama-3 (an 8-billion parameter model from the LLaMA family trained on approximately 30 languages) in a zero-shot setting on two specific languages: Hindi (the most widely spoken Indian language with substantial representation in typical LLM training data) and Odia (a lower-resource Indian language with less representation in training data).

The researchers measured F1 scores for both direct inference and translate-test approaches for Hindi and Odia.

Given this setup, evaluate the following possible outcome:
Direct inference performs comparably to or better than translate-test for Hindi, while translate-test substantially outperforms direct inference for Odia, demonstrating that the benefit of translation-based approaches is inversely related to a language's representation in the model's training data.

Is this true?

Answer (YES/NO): YES